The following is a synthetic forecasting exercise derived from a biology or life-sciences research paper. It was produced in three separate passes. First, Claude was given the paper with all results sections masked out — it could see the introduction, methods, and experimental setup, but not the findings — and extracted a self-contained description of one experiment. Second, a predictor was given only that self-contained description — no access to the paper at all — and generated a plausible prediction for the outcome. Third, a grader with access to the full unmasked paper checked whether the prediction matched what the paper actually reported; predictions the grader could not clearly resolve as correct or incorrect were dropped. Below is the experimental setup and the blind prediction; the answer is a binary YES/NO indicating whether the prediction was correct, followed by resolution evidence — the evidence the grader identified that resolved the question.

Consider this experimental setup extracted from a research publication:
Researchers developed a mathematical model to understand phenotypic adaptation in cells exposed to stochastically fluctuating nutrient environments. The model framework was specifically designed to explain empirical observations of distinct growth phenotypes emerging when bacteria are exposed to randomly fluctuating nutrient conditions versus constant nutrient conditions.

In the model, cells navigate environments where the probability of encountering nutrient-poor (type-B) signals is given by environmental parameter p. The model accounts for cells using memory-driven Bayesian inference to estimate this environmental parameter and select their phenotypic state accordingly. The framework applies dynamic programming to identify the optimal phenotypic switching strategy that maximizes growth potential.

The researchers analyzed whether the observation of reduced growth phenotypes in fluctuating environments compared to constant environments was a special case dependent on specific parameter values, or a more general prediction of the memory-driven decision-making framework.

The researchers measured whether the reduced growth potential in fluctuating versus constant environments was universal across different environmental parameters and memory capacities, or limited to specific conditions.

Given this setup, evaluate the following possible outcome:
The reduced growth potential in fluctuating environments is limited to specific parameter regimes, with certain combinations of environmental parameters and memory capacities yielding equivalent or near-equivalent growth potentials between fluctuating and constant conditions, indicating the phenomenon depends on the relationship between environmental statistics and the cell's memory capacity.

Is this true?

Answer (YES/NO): NO